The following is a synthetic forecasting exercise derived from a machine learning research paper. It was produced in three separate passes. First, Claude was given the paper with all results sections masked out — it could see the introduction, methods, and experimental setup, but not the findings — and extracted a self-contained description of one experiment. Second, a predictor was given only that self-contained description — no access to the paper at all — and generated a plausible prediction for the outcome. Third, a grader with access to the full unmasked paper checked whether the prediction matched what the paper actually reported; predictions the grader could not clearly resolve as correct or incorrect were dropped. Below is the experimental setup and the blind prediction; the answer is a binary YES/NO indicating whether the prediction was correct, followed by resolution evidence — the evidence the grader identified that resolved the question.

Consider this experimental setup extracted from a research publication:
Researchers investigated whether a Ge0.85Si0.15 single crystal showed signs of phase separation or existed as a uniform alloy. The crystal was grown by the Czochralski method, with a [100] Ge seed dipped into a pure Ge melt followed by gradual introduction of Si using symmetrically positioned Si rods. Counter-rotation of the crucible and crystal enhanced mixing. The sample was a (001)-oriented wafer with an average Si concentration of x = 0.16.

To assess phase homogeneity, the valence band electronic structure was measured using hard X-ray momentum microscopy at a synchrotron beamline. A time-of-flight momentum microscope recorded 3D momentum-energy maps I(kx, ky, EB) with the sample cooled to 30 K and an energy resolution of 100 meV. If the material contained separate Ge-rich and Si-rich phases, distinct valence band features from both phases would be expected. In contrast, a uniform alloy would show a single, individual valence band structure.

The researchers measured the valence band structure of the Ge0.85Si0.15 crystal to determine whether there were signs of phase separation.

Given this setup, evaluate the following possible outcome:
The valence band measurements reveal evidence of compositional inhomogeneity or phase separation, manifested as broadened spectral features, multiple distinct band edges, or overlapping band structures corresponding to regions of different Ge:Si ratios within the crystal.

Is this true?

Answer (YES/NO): NO